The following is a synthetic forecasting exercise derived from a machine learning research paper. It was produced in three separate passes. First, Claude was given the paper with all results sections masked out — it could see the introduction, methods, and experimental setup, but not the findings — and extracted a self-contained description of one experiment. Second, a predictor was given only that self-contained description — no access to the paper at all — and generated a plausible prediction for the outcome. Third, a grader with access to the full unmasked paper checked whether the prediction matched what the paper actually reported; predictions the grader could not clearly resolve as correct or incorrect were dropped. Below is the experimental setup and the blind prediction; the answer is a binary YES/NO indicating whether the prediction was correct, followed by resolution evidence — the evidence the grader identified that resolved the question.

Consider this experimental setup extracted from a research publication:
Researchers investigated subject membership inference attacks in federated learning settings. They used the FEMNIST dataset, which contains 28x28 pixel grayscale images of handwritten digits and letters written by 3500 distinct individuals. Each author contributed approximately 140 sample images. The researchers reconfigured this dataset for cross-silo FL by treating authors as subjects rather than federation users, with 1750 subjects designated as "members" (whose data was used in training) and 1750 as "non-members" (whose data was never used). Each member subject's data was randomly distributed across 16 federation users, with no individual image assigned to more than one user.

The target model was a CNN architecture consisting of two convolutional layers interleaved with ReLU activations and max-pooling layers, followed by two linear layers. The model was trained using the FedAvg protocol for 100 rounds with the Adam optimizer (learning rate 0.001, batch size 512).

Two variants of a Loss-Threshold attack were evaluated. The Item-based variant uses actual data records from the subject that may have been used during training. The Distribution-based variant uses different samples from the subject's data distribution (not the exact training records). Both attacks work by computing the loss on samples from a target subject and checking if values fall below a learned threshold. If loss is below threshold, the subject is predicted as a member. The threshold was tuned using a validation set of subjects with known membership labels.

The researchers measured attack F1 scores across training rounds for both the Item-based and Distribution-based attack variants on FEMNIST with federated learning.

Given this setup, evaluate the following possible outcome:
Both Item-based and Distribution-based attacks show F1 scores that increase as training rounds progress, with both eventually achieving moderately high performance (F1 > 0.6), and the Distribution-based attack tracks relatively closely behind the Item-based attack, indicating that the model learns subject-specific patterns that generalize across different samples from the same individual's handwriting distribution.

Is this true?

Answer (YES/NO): YES